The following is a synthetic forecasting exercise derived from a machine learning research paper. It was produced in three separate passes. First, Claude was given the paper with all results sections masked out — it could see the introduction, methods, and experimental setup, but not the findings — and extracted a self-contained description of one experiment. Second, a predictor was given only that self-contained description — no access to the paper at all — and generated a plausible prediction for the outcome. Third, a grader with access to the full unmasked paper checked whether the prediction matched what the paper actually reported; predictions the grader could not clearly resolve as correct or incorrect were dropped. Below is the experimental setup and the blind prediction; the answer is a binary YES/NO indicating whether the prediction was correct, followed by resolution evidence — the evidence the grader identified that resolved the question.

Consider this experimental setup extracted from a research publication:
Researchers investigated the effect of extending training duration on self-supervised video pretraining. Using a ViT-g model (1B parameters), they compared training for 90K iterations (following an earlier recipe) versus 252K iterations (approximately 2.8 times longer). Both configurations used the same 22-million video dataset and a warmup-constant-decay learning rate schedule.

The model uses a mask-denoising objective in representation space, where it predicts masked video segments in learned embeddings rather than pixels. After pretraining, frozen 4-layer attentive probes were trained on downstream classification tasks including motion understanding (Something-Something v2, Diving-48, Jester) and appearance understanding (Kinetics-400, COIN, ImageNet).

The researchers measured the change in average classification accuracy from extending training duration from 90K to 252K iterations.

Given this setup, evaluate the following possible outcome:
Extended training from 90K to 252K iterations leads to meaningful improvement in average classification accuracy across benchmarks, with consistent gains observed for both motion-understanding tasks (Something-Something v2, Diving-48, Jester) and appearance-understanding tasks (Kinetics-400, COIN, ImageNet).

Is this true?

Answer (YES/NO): NO